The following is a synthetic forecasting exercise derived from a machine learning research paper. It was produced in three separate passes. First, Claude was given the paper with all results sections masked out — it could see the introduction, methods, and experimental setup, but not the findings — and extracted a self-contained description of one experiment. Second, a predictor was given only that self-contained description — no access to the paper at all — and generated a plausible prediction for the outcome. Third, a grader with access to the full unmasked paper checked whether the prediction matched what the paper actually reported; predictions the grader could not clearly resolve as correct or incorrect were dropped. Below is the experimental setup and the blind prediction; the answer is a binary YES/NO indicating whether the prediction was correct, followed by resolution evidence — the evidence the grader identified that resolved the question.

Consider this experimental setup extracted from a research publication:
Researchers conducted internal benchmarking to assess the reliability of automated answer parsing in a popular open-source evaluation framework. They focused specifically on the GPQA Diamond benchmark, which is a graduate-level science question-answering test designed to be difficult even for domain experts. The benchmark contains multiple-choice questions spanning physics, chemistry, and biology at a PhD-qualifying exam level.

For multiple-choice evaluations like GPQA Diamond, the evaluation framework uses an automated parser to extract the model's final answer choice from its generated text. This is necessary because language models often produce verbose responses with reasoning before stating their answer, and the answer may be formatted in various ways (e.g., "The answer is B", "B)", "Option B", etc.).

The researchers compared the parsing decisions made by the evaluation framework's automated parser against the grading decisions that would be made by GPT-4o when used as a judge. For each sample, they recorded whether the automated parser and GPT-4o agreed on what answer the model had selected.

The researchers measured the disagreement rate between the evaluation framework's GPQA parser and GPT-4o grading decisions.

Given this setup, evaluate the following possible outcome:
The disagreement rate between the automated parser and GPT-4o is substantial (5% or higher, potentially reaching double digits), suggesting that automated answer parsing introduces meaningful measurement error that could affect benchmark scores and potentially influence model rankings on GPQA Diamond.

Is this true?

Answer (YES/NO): YES